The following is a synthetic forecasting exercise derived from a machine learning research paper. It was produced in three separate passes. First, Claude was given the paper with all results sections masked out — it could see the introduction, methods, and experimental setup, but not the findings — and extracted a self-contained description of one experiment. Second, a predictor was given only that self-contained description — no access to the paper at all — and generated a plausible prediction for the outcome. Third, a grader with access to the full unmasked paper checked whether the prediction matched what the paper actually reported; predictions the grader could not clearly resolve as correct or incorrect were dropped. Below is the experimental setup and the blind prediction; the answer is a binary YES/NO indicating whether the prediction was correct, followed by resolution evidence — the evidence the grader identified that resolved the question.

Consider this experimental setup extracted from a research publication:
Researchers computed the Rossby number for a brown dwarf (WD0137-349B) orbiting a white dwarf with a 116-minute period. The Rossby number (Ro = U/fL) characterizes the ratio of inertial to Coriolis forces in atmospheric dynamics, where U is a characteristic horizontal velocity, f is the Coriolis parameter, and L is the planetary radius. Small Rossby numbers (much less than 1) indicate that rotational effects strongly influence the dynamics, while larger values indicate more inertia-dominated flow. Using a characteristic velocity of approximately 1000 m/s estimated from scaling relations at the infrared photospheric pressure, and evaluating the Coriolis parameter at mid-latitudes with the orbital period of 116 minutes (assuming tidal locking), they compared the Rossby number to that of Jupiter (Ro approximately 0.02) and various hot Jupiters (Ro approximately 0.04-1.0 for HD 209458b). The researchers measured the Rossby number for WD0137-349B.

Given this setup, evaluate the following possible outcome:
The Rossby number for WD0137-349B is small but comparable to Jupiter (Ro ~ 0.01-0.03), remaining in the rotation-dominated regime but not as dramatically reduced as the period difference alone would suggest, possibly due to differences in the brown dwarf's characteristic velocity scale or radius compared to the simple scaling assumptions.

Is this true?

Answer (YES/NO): YES